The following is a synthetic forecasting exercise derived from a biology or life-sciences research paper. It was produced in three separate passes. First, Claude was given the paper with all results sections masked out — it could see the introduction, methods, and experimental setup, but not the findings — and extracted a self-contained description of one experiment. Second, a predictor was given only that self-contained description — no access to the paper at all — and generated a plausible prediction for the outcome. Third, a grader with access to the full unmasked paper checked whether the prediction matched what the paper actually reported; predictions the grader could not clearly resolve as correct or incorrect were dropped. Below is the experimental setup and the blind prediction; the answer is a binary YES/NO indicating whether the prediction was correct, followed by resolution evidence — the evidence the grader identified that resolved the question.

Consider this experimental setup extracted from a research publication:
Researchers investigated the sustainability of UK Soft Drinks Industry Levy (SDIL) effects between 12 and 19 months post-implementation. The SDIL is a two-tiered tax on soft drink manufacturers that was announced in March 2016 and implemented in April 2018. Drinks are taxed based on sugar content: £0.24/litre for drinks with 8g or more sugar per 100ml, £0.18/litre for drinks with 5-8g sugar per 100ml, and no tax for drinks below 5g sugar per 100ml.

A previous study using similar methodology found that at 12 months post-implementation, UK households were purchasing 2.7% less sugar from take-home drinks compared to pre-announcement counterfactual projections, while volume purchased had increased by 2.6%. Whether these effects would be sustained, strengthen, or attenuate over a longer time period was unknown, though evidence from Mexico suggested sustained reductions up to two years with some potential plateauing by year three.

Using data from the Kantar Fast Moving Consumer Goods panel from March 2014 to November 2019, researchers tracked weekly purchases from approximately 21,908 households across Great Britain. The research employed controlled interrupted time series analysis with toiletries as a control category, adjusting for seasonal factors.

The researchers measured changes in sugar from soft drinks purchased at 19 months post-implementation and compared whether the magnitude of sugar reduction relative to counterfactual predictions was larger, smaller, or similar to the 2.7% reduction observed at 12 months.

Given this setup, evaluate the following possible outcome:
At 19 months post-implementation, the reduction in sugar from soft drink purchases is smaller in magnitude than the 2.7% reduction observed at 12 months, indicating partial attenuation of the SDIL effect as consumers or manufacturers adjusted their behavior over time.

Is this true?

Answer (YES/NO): NO